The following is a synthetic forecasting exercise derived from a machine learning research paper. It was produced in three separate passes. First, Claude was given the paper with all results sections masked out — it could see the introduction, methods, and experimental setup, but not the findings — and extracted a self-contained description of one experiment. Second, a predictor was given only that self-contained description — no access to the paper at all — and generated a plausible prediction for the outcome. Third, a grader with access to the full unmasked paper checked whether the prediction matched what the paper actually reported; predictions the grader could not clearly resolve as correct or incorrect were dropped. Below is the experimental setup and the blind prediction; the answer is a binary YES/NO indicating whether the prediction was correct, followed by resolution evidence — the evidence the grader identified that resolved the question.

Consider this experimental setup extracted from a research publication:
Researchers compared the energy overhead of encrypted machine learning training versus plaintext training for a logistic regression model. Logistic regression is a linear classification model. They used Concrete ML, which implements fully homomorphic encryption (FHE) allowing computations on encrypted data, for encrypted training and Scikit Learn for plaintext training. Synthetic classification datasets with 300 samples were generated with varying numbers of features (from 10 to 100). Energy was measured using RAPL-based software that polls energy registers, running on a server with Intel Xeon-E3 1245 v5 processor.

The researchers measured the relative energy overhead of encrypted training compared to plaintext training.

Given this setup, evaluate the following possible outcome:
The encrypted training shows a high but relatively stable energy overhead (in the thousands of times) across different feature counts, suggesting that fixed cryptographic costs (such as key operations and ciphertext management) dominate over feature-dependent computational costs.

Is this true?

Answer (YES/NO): NO